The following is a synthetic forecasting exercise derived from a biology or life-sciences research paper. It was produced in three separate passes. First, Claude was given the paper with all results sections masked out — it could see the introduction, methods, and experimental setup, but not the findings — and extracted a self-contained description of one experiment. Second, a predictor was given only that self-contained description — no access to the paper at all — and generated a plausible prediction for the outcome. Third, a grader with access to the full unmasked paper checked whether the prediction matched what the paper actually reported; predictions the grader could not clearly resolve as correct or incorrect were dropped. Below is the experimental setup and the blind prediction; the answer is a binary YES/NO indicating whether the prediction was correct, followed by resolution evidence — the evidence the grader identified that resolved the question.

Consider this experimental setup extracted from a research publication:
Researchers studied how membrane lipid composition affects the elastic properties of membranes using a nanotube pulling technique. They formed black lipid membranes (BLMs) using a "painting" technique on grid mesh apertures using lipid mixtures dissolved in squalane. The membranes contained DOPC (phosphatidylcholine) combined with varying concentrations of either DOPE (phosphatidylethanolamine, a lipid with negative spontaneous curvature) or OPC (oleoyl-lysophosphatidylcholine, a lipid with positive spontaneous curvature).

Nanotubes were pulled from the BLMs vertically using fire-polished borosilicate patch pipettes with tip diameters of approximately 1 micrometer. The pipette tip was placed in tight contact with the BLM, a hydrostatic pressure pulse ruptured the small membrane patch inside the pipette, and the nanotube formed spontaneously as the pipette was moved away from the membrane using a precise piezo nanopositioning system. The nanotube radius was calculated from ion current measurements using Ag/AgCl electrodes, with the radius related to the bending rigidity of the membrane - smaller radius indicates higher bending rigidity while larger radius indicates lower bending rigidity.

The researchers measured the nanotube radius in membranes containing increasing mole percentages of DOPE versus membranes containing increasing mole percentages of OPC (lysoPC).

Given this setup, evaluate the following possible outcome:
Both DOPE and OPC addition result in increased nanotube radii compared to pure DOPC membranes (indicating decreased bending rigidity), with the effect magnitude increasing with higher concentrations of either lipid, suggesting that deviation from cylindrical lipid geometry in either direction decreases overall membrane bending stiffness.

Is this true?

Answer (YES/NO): NO